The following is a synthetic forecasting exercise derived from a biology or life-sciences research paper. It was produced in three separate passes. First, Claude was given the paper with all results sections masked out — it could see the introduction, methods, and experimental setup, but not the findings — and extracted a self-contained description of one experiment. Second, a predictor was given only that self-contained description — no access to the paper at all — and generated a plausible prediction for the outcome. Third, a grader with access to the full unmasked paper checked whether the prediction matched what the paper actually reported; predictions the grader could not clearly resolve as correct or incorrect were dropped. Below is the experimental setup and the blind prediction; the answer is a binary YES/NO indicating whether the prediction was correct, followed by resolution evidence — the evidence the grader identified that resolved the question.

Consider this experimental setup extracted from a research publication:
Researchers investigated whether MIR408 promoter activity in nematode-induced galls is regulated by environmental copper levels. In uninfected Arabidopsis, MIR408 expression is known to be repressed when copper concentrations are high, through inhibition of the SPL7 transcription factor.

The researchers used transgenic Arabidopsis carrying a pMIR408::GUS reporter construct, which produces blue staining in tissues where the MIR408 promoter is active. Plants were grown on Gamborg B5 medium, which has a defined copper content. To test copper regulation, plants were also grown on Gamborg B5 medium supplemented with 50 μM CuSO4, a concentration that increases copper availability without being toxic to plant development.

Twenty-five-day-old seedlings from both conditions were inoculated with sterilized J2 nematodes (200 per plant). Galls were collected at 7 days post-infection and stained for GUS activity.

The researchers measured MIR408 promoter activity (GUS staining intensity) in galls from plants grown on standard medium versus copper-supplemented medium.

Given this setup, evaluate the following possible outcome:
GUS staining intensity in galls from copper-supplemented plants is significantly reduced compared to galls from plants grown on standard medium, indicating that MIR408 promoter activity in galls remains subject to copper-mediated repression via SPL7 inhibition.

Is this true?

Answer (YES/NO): YES